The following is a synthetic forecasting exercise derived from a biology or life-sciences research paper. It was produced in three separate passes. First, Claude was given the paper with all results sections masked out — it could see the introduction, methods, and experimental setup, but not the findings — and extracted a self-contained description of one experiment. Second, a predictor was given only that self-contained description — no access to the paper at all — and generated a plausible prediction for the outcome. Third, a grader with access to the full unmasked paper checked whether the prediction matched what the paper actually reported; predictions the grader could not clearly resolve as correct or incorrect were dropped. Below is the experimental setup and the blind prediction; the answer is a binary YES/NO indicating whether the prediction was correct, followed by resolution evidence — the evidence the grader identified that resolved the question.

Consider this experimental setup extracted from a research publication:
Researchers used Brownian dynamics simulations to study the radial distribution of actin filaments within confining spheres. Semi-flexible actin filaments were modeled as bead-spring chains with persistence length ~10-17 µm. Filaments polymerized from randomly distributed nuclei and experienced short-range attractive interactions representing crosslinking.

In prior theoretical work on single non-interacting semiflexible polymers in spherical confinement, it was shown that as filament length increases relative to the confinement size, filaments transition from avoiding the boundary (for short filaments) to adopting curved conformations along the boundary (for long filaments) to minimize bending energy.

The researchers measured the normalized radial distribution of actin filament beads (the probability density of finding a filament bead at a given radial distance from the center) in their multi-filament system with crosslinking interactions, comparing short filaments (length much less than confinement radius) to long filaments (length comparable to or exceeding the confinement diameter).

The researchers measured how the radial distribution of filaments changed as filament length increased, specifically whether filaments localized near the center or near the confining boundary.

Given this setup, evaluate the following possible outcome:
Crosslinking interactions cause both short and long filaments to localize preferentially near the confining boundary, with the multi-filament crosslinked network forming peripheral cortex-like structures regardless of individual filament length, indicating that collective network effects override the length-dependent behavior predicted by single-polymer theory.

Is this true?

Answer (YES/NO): NO